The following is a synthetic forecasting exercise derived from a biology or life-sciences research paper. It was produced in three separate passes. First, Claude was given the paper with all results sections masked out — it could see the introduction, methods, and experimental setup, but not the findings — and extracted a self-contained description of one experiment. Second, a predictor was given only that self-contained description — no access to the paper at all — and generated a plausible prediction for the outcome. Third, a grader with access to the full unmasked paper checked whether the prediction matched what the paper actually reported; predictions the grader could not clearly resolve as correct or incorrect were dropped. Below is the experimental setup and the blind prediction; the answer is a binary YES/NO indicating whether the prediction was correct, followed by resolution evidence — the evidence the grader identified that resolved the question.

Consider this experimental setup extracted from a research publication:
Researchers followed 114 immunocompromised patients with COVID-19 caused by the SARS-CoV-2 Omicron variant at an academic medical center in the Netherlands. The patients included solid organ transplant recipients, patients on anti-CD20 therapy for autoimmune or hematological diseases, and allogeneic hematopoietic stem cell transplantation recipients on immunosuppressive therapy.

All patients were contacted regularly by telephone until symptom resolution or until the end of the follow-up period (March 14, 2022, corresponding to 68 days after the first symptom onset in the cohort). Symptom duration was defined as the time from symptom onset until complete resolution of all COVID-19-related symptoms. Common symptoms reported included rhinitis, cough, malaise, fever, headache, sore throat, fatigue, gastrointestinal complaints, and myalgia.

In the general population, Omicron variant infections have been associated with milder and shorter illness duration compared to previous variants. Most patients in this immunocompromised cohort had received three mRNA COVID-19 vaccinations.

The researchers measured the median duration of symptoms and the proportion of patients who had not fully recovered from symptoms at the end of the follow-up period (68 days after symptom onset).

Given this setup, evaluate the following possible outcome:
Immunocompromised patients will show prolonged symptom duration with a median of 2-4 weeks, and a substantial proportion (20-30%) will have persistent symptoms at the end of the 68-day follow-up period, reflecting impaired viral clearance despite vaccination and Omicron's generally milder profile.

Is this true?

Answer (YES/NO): YES